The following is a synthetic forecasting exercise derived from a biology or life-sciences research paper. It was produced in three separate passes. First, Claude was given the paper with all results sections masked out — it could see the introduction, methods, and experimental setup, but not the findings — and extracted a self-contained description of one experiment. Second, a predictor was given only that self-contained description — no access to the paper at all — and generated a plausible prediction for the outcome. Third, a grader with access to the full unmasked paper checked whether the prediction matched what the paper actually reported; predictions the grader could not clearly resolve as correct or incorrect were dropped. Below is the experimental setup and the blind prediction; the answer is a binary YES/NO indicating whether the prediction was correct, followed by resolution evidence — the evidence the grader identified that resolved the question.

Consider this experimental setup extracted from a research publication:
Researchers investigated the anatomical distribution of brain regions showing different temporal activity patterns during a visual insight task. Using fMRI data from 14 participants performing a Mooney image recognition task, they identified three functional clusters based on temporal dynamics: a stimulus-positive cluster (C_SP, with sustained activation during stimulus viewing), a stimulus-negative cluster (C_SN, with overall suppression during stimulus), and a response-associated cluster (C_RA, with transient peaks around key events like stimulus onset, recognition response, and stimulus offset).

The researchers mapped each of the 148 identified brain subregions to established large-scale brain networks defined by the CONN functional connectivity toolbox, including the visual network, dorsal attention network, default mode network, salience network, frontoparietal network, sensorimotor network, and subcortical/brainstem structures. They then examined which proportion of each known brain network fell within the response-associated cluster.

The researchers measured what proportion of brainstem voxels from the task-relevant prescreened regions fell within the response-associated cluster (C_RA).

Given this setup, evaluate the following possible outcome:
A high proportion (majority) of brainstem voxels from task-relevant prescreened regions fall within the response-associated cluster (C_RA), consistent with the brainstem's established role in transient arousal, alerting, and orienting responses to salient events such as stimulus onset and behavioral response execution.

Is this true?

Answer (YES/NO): YES